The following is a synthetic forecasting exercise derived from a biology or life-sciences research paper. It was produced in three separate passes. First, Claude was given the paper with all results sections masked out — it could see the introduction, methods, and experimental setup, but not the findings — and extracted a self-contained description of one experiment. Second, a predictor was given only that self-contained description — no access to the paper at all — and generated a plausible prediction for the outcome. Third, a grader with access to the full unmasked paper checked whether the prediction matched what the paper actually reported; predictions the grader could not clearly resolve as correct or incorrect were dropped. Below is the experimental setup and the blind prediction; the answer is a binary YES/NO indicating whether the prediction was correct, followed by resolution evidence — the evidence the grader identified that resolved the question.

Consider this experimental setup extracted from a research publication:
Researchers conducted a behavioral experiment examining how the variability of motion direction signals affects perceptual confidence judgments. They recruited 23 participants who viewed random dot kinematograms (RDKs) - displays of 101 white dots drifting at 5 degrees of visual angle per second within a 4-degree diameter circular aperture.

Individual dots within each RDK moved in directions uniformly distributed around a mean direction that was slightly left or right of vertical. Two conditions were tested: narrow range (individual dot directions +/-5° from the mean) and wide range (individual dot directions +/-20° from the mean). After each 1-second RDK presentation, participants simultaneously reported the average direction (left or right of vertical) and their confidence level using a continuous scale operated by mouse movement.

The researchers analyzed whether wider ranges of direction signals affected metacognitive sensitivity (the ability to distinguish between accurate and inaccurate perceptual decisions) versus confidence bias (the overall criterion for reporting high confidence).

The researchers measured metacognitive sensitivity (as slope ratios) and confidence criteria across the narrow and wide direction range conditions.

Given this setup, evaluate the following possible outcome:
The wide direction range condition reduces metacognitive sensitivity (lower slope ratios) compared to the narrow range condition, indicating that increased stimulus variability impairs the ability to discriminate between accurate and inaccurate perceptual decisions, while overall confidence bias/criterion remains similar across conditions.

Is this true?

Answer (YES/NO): NO